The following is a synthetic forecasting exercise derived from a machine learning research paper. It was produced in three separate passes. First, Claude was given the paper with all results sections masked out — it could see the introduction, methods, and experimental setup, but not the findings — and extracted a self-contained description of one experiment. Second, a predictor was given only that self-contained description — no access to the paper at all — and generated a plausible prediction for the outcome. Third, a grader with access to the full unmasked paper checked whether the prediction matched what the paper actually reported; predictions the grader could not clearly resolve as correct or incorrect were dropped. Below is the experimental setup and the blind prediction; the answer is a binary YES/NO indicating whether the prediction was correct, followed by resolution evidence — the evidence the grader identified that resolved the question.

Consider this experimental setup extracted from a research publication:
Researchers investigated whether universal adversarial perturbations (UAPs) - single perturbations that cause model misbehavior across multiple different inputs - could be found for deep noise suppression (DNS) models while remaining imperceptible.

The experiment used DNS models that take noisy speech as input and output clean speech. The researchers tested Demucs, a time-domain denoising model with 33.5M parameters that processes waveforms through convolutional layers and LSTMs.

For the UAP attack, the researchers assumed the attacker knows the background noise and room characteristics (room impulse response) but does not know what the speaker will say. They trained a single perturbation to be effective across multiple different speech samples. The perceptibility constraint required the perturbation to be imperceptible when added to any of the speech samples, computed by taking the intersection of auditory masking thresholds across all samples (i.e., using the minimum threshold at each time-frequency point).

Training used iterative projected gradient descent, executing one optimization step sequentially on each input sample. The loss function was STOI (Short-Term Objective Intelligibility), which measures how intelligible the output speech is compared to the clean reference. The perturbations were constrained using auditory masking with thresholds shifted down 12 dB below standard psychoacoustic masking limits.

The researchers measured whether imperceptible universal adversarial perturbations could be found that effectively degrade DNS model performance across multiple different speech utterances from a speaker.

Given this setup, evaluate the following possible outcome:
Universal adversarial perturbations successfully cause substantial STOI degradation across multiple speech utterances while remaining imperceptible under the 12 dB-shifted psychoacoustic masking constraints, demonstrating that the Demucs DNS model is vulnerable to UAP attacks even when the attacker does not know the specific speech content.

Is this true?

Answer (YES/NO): NO